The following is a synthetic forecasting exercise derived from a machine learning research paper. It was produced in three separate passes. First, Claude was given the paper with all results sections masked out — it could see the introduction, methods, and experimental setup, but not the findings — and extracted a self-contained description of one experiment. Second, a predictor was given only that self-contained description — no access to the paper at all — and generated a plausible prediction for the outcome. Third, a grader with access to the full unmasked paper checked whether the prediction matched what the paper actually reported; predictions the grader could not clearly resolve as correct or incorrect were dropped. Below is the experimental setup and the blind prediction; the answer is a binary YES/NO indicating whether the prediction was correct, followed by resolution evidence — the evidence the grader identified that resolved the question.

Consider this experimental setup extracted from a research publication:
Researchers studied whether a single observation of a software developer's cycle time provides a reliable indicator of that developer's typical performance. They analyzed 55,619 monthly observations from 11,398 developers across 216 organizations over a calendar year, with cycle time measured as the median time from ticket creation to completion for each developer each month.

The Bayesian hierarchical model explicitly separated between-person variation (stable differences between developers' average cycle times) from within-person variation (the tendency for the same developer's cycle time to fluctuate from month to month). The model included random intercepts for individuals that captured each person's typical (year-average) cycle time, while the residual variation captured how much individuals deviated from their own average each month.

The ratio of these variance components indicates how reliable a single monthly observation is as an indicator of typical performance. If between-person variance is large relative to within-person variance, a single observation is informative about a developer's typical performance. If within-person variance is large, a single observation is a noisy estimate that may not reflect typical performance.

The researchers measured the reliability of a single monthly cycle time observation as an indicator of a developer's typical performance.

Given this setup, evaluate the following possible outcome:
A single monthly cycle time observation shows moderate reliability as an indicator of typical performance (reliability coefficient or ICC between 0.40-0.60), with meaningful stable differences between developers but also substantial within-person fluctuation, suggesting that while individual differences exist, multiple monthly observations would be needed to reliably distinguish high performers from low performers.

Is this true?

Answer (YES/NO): NO